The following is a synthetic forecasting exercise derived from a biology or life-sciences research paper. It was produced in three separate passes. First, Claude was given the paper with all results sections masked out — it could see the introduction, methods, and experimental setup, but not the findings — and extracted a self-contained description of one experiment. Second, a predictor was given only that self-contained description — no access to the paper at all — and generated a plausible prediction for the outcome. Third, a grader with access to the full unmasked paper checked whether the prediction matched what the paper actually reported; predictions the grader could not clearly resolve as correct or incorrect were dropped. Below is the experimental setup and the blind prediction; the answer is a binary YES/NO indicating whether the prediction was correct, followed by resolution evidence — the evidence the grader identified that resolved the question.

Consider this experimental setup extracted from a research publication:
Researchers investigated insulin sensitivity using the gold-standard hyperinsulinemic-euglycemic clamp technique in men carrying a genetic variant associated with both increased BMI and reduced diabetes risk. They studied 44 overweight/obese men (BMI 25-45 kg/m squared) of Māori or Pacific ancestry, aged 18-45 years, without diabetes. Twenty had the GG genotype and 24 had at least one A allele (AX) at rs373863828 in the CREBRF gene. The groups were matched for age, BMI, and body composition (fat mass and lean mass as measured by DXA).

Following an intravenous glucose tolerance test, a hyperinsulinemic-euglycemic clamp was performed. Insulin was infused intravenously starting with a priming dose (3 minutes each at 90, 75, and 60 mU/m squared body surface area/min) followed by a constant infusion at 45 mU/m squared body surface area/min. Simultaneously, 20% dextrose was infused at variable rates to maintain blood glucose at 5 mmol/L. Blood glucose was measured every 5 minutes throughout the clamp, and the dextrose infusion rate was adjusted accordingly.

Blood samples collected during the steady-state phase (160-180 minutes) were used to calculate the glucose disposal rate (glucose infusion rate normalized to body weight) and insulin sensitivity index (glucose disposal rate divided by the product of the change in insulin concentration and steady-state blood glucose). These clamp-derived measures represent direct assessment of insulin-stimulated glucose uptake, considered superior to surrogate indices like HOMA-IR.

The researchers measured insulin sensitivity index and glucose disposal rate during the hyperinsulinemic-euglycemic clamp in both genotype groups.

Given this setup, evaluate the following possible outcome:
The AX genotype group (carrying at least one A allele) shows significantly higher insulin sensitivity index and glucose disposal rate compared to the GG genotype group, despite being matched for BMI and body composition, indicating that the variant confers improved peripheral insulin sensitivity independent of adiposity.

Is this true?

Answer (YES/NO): NO